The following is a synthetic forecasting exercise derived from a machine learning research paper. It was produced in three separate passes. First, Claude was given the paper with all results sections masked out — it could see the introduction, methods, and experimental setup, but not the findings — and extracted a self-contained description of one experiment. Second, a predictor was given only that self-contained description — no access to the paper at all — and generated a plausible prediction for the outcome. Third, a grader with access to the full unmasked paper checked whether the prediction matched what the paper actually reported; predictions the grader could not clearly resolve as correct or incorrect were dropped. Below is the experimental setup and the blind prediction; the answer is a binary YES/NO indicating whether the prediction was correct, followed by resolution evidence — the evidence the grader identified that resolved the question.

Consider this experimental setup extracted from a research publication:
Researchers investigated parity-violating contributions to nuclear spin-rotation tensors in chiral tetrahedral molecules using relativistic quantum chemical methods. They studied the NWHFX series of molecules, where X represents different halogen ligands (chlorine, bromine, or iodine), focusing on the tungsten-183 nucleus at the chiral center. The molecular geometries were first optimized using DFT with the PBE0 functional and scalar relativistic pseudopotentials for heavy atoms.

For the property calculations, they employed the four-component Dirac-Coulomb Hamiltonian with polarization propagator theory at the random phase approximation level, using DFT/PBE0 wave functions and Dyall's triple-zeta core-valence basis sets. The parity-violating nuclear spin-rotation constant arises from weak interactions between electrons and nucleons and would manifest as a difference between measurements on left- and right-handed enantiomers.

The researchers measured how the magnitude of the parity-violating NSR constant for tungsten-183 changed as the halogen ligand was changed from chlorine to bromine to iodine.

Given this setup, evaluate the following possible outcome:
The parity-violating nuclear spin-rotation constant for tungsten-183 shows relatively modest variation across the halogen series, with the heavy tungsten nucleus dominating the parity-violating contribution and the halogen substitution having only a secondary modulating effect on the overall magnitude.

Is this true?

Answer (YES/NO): NO